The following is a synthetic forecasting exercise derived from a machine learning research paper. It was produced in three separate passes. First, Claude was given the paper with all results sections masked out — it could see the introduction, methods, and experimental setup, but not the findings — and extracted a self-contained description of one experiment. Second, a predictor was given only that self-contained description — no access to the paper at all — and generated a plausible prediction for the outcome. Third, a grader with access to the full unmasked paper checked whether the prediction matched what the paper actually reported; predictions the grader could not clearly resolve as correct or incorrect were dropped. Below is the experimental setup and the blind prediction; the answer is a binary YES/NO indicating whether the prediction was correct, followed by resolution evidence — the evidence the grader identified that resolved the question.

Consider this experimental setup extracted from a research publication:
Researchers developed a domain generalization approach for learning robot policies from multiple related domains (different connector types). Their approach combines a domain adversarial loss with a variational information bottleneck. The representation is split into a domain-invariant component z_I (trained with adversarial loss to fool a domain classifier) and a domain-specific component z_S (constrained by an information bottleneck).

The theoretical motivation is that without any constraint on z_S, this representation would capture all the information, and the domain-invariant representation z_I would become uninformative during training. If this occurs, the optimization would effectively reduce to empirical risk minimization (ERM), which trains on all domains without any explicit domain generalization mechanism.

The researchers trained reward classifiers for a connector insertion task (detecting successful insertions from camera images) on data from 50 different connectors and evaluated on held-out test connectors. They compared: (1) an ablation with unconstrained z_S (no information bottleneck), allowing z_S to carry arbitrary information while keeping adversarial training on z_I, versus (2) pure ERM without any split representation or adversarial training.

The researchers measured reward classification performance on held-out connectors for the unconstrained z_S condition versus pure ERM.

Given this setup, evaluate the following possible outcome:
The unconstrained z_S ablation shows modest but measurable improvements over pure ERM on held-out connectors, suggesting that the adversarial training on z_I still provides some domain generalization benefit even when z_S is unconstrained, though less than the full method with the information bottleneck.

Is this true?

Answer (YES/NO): NO